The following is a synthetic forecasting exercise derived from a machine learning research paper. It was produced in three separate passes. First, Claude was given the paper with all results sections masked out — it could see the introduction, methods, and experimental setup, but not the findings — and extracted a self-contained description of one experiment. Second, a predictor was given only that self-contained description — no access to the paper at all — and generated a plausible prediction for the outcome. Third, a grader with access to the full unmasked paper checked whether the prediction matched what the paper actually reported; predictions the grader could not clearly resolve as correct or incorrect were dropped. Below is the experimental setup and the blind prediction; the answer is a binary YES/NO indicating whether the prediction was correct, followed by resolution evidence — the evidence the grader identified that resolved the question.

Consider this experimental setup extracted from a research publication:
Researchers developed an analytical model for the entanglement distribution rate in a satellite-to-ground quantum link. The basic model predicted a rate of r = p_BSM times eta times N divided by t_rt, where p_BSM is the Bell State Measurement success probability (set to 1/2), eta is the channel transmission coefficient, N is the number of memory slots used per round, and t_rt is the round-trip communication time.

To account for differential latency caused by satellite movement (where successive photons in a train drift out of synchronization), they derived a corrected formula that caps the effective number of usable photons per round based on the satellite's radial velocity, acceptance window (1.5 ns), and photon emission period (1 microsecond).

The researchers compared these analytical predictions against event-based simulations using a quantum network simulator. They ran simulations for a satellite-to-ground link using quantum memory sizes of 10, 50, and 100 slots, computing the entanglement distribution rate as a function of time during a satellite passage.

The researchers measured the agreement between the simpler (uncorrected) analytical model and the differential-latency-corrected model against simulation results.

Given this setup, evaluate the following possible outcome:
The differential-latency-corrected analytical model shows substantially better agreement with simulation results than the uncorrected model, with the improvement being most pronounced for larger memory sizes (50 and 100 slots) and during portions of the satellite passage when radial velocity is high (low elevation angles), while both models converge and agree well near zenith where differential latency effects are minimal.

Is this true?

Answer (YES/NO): NO